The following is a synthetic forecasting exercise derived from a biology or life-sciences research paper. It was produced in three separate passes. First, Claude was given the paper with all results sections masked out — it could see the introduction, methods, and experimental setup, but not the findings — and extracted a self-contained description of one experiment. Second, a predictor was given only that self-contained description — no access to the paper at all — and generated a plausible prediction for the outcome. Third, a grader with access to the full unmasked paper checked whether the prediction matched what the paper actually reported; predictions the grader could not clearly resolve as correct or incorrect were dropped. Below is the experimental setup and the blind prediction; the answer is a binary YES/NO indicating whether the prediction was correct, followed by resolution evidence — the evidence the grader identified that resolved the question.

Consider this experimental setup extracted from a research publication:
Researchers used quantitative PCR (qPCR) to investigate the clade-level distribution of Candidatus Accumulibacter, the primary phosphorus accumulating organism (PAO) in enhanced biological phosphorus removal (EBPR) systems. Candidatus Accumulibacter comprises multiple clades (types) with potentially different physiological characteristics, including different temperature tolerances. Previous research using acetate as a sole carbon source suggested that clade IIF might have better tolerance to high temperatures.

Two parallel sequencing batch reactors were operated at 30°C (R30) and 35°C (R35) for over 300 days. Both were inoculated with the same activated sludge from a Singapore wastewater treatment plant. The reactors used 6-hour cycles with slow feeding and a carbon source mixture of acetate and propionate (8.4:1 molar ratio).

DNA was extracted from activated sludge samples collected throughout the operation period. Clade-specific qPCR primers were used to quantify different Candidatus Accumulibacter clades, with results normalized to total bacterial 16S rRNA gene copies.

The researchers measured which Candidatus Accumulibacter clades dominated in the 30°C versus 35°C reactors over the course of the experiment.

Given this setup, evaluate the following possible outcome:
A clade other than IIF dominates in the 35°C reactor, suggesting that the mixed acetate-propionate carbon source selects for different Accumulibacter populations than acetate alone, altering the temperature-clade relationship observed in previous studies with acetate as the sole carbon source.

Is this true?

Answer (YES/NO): YES